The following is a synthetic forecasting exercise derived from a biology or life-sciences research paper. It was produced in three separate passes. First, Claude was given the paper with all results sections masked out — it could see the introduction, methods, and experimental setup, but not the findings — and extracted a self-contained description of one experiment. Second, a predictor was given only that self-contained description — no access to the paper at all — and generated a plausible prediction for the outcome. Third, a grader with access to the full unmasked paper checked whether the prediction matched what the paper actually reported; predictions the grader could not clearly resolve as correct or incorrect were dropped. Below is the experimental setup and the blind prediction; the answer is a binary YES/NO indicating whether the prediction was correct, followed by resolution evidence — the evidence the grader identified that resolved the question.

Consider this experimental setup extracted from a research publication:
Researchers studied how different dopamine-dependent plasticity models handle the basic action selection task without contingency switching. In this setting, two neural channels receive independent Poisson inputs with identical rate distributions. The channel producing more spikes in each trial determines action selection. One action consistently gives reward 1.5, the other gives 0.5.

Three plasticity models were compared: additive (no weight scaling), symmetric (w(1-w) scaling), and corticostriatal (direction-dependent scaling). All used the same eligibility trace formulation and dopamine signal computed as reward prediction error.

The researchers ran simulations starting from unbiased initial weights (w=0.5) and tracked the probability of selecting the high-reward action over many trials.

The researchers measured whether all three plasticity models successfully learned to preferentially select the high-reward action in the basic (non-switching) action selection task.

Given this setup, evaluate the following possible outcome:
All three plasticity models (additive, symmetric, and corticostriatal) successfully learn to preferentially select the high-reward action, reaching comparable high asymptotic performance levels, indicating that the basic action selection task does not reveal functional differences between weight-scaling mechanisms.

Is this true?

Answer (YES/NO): NO